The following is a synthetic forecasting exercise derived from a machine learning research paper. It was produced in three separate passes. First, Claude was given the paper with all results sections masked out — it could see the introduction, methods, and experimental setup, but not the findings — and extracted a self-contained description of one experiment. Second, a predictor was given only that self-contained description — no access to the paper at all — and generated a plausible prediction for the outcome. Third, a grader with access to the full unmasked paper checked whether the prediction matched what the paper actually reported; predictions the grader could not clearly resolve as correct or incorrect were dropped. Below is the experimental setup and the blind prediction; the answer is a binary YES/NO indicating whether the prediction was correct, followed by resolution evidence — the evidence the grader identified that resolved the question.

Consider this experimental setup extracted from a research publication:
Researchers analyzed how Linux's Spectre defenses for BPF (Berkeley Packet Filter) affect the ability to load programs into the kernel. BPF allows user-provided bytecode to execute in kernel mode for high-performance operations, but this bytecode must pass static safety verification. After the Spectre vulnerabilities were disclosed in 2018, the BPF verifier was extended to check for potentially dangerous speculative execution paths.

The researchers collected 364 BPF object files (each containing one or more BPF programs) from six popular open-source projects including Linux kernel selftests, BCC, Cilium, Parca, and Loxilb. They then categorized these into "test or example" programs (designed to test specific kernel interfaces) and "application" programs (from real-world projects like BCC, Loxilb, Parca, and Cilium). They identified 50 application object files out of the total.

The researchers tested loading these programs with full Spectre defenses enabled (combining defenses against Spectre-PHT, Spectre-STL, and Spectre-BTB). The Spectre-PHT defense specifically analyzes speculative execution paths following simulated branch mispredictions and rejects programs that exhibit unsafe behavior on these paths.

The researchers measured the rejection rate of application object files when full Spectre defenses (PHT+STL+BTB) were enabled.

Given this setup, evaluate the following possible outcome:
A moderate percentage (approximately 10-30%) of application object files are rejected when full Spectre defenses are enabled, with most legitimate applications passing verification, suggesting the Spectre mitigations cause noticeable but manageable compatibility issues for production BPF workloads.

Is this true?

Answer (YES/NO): NO